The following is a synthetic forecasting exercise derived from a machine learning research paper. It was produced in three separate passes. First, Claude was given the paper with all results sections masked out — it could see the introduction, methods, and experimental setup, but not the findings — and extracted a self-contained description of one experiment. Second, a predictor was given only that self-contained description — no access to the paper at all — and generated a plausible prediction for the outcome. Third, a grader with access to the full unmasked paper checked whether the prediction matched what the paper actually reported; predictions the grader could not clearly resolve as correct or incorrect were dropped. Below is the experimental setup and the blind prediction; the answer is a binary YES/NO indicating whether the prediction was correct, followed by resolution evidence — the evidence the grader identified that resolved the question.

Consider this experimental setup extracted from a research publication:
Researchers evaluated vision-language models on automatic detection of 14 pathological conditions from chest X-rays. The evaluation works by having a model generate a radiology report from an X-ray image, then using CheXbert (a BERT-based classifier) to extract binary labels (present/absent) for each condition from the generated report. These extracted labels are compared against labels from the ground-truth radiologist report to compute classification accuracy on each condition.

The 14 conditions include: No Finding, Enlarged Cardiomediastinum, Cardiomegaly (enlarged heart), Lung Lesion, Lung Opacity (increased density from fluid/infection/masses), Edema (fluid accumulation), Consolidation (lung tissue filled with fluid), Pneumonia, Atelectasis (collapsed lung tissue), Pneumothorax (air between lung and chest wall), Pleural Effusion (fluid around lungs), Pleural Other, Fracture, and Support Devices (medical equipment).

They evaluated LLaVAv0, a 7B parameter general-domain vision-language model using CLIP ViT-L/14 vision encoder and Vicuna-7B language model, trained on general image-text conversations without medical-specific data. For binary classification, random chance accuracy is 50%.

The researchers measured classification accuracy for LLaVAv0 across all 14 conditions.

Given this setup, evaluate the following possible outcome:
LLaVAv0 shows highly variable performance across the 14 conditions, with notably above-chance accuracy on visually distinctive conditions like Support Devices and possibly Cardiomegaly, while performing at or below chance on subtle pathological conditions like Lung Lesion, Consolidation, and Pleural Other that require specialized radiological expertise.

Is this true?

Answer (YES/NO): NO